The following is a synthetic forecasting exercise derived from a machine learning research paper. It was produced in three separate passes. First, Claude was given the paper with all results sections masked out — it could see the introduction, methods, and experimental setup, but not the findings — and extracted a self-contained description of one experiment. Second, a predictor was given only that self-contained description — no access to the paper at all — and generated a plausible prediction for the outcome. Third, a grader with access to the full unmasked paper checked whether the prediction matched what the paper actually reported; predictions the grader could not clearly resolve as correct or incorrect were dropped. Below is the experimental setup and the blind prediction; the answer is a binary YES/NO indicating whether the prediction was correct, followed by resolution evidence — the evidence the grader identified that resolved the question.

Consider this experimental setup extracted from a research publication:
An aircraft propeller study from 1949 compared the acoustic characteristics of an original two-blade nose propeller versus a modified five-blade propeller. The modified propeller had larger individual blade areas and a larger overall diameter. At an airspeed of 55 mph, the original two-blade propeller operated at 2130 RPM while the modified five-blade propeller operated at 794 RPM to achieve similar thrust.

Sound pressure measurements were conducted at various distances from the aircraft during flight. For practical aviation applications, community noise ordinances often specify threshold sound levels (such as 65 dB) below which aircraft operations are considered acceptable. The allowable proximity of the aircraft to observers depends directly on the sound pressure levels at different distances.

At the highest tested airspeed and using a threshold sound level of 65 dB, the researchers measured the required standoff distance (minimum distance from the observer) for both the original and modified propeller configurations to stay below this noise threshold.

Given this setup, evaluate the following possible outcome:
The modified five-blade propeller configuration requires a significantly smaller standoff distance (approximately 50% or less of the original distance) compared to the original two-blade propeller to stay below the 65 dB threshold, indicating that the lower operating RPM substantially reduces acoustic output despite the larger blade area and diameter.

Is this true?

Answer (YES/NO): YES